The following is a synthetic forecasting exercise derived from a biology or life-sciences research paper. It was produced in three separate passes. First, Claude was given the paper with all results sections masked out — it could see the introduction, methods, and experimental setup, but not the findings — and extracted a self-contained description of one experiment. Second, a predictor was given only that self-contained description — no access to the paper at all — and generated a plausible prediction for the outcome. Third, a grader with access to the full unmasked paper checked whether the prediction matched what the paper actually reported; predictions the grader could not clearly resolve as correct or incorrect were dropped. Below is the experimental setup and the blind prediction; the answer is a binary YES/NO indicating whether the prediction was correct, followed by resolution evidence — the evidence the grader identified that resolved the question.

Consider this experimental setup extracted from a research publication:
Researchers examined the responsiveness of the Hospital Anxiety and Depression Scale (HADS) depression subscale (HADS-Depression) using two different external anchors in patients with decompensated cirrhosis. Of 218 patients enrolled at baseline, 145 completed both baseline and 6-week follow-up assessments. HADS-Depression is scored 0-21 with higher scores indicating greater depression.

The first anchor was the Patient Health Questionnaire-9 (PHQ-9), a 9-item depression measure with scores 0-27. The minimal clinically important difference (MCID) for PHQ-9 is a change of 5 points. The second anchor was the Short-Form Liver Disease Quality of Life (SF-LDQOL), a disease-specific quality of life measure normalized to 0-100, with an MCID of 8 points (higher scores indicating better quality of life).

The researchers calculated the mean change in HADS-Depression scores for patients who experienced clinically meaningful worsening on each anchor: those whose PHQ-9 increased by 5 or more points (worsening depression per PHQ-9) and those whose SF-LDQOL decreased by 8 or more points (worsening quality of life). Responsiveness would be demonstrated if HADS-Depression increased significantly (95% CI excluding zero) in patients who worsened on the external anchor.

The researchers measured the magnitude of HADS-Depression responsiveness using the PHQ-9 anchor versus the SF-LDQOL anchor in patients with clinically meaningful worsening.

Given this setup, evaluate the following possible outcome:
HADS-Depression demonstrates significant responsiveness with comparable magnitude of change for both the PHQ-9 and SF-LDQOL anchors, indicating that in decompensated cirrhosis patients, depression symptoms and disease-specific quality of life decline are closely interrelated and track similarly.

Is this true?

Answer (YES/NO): YES